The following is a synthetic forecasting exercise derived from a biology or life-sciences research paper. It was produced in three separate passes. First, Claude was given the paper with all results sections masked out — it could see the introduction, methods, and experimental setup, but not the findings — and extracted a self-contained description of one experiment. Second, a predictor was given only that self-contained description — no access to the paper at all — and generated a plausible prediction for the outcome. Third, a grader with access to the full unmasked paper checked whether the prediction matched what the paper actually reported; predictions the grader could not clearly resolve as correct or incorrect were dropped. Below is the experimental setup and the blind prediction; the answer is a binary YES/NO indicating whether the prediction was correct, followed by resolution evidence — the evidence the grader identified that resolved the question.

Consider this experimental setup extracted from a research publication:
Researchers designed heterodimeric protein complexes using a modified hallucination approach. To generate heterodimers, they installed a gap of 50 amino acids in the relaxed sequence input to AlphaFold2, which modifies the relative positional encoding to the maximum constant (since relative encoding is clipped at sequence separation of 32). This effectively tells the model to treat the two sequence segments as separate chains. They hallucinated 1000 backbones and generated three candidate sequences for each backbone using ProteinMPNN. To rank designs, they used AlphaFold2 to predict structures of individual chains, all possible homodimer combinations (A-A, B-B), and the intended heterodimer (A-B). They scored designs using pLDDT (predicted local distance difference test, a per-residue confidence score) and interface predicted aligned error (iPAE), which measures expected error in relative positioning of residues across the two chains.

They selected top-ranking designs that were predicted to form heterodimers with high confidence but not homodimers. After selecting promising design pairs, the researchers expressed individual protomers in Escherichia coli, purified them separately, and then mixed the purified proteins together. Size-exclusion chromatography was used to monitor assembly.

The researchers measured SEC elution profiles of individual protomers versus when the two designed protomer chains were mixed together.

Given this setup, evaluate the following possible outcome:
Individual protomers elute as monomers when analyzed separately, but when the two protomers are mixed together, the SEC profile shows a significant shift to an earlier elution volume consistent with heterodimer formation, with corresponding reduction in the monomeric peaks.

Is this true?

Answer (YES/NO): NO